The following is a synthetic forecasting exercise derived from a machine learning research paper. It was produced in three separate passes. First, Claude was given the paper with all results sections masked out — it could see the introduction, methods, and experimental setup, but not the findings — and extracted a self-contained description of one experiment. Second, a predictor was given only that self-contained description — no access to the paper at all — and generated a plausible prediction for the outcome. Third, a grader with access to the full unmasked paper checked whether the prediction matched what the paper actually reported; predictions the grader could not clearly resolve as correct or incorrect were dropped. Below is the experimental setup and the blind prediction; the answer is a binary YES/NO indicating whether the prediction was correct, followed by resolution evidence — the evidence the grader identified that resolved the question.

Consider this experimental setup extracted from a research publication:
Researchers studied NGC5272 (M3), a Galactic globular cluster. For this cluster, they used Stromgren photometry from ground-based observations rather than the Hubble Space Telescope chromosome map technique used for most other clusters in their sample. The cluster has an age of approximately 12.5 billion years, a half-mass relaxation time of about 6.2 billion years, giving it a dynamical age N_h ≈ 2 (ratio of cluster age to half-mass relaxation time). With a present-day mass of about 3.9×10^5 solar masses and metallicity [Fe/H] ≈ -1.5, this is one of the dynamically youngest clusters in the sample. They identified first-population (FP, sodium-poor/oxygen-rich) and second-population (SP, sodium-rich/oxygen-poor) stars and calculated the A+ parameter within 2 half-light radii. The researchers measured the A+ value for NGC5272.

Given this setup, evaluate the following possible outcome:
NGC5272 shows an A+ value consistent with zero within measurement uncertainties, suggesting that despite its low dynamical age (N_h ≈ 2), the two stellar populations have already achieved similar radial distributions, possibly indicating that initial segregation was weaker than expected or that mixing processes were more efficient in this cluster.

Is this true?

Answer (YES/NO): NO